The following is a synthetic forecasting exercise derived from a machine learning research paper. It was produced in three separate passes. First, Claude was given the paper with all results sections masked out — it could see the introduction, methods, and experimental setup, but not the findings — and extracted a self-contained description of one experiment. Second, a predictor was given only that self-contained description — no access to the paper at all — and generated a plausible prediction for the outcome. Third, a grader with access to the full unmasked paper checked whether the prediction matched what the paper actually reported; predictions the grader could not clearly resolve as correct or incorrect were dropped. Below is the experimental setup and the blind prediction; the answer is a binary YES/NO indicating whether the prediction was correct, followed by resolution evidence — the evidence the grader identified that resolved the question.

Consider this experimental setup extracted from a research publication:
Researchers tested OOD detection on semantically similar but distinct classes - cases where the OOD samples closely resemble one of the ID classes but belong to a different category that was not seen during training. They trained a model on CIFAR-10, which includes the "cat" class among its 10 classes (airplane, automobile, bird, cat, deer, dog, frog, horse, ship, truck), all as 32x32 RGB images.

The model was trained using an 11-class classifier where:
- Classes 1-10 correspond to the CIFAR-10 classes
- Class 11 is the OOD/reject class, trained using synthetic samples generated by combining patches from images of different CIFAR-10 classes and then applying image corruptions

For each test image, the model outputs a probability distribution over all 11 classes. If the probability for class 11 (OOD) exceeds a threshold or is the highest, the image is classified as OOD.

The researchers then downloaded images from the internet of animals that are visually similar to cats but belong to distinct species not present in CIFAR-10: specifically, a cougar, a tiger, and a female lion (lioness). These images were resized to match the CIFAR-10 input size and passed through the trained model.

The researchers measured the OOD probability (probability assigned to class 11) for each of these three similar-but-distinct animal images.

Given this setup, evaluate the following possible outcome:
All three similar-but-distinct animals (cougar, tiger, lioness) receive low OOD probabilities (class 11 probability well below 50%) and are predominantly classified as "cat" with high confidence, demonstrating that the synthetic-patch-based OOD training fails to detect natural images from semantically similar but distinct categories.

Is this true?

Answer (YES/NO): NO